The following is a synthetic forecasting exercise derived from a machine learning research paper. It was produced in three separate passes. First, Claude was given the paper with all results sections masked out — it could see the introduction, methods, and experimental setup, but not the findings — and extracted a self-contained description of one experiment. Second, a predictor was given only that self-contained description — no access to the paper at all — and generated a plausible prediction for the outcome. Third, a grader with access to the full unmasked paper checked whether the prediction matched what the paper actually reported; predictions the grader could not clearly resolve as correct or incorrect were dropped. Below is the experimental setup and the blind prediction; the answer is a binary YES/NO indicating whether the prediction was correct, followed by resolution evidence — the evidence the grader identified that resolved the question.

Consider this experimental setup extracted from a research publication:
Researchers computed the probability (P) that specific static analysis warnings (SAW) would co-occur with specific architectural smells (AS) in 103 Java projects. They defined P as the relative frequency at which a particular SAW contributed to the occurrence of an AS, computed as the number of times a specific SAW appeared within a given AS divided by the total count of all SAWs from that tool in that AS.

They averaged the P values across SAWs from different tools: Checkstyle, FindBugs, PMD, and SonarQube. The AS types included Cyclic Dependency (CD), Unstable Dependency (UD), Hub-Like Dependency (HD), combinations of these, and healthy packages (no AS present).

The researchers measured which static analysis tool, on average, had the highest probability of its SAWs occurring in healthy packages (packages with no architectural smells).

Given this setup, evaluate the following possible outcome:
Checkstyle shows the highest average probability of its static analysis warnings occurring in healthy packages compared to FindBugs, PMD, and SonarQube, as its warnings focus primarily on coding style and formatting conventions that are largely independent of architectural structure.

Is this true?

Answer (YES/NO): NO